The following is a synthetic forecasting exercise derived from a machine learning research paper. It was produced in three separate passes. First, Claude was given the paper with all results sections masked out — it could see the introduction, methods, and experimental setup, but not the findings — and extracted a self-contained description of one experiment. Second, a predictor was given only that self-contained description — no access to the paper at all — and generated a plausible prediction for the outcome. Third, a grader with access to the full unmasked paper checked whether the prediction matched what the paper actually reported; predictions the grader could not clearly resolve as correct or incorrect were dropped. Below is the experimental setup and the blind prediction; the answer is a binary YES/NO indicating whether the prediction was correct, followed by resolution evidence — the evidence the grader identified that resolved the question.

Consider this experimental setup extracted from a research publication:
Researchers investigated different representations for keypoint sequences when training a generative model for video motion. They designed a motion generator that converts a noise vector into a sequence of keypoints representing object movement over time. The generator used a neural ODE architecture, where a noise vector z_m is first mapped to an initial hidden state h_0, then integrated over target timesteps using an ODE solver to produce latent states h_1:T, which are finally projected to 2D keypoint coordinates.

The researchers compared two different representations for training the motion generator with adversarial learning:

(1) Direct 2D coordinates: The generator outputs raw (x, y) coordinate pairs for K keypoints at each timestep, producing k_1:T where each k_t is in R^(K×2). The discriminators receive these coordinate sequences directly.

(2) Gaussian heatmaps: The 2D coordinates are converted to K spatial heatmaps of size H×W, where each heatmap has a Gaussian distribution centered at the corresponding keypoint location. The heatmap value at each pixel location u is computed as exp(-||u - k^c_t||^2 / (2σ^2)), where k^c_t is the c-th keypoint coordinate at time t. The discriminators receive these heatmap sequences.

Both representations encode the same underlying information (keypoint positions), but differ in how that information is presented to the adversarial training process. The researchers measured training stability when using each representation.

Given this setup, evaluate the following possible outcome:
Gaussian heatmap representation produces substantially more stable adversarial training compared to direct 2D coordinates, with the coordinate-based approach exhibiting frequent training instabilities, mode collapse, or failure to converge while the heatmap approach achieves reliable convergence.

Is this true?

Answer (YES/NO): YES